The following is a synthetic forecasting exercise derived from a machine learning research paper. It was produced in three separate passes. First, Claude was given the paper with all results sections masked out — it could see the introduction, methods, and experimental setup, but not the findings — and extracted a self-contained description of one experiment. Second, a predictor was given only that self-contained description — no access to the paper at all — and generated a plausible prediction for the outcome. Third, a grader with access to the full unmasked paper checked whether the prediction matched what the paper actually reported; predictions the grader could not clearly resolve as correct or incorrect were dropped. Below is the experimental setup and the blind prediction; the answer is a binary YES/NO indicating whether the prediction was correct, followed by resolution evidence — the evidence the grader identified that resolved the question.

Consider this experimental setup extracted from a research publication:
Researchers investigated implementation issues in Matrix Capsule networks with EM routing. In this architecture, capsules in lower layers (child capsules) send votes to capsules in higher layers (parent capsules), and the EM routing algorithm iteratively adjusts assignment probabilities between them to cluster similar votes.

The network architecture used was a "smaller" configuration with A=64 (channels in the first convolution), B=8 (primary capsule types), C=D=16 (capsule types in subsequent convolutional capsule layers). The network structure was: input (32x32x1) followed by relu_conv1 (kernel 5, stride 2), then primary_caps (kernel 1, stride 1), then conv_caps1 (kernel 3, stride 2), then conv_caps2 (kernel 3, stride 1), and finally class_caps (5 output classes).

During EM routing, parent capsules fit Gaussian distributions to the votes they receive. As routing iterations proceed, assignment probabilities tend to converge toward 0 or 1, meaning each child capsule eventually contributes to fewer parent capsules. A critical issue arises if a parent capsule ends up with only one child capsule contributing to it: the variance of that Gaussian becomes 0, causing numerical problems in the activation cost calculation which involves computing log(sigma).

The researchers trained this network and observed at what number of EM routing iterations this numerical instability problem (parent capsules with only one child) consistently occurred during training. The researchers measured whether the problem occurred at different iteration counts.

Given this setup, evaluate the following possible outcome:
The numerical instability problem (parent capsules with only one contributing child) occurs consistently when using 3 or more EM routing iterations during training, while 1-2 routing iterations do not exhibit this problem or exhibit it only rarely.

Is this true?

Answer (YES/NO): YES